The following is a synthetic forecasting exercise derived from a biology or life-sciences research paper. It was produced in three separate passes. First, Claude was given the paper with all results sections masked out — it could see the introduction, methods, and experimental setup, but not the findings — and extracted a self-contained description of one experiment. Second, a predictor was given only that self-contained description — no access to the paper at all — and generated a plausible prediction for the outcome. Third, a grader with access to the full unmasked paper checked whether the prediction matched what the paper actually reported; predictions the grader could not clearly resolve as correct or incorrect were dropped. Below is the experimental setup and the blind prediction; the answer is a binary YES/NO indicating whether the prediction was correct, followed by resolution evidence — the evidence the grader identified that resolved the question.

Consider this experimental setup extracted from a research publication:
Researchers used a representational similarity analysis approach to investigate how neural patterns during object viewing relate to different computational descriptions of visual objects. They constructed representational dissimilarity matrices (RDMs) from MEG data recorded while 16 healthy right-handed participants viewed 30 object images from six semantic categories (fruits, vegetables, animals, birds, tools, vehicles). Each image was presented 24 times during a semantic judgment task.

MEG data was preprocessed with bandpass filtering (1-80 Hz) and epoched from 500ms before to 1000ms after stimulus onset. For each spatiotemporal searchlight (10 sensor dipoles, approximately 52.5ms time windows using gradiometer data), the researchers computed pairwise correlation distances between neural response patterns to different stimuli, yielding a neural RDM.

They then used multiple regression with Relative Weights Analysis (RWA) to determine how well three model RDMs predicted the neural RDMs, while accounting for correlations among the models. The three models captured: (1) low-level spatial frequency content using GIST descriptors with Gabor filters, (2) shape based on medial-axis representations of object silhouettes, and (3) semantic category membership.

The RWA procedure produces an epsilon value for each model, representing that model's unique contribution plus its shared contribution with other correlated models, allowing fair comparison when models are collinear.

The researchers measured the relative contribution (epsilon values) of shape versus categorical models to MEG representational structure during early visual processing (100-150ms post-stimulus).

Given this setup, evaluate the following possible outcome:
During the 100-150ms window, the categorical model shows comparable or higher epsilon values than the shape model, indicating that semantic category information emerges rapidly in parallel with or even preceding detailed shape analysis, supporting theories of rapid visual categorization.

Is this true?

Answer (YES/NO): YES